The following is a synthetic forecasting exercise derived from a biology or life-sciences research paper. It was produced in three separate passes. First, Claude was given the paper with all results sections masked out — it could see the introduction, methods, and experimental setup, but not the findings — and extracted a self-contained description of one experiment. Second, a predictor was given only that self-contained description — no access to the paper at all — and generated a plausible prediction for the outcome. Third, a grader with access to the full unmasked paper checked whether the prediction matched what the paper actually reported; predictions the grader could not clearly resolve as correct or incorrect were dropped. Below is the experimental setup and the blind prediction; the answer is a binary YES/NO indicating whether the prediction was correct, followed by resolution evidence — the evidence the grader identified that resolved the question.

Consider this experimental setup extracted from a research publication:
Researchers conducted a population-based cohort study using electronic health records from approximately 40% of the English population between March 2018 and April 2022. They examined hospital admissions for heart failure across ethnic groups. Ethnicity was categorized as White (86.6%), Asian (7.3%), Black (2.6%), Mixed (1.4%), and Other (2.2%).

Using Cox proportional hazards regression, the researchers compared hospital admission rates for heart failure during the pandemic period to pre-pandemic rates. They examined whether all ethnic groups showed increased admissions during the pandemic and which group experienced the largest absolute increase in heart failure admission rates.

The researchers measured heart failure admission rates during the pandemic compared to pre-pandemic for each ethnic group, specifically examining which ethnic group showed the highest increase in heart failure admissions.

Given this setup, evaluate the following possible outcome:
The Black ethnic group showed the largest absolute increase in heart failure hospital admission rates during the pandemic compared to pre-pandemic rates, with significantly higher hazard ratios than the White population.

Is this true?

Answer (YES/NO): NO